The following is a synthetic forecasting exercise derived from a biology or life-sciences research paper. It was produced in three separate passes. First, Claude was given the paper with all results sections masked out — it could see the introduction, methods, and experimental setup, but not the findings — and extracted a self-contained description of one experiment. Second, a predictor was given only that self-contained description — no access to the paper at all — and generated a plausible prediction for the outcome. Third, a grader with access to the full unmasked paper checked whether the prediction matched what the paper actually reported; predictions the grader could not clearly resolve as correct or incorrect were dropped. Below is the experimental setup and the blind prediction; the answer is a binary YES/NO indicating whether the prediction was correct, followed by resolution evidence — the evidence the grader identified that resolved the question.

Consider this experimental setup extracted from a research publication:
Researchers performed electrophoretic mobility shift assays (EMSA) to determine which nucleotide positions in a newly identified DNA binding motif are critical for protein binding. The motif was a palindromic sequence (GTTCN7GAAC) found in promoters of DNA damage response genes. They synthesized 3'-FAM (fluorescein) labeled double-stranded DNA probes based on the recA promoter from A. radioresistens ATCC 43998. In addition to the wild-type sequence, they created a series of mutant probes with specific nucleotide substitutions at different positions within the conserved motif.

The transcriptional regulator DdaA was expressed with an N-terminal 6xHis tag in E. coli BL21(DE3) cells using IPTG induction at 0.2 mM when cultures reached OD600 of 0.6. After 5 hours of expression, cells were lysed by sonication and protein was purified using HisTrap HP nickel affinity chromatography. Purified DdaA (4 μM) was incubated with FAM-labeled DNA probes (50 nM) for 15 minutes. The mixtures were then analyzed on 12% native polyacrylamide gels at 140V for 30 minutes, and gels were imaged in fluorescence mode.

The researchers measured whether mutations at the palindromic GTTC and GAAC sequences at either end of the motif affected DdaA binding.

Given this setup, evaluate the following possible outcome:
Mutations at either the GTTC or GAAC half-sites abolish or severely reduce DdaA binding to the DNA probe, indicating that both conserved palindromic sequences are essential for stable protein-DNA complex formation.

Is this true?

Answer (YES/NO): NO